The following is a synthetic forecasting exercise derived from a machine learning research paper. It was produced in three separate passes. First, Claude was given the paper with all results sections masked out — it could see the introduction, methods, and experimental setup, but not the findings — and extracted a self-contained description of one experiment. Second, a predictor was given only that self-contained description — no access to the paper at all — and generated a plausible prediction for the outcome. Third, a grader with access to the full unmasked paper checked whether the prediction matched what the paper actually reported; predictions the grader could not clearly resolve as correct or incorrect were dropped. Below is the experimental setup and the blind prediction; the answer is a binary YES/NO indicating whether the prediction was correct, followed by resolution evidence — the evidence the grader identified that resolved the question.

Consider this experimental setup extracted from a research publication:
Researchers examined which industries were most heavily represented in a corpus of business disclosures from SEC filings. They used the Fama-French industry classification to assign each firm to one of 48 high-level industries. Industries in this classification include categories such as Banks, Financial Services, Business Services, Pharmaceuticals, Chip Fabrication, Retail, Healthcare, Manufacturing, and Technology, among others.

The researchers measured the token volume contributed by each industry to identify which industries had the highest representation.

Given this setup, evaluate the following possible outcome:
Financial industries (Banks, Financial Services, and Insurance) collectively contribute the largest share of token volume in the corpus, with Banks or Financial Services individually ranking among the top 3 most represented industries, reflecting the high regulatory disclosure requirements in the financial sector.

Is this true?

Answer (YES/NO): YES